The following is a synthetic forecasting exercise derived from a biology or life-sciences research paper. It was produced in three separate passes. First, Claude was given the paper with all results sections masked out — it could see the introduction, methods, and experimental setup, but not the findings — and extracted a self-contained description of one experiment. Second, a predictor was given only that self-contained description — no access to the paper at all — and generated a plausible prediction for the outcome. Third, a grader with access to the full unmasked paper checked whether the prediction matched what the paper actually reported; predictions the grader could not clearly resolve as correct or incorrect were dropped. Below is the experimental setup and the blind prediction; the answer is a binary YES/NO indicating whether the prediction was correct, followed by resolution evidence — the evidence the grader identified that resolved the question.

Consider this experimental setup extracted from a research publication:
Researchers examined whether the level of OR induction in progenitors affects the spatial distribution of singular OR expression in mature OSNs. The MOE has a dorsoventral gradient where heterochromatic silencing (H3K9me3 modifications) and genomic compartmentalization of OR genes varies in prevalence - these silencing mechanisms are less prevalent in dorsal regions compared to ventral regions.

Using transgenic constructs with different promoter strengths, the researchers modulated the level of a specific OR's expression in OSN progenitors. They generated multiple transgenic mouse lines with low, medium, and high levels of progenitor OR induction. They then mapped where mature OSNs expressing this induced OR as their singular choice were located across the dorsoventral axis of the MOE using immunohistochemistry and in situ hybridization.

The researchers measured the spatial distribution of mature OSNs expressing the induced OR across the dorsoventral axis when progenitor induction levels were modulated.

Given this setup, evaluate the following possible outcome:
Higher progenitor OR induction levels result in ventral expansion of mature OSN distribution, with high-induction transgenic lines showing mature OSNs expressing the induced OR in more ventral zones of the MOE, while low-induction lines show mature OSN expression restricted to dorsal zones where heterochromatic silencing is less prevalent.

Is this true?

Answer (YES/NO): YES